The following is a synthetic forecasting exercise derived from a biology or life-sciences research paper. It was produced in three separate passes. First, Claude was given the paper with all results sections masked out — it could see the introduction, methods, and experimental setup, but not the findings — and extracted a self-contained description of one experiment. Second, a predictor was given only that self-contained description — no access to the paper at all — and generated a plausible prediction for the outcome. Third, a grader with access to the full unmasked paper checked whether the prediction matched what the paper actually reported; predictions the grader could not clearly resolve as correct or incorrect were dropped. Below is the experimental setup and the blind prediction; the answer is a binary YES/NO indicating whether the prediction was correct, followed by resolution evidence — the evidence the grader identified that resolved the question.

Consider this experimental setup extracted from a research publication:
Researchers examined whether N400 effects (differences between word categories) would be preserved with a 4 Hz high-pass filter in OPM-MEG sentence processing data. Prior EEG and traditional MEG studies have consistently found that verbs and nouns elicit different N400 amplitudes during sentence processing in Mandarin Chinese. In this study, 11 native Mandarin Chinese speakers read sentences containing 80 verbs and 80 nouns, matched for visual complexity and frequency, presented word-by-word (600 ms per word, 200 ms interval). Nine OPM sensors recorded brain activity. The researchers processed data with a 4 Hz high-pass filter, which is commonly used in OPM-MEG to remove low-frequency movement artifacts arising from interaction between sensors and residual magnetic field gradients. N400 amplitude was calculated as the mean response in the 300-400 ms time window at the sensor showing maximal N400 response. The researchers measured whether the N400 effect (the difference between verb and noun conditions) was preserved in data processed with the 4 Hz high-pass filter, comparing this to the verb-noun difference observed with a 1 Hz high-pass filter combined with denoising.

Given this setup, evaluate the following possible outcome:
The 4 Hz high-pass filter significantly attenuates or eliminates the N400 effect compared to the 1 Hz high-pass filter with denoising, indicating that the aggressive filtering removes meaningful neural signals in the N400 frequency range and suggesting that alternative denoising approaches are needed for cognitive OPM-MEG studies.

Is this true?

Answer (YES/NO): YES